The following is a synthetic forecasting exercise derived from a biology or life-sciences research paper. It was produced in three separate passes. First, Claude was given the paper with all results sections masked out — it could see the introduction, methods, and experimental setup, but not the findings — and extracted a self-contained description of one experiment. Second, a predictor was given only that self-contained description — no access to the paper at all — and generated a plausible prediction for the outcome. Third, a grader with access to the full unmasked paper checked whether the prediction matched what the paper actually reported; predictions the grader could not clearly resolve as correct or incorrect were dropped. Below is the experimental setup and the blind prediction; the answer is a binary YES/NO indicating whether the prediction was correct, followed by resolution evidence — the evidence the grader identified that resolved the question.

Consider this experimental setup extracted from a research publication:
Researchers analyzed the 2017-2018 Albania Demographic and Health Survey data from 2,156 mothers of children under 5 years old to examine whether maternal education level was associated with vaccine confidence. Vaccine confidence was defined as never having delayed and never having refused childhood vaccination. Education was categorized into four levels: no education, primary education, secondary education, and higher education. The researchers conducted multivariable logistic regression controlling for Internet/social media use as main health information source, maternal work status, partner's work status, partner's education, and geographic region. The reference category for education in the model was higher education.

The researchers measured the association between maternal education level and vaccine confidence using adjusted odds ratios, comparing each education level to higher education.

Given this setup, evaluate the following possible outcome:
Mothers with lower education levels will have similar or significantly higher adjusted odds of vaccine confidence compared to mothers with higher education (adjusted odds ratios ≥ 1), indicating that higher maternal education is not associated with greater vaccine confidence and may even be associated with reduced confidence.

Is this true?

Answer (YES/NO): NO